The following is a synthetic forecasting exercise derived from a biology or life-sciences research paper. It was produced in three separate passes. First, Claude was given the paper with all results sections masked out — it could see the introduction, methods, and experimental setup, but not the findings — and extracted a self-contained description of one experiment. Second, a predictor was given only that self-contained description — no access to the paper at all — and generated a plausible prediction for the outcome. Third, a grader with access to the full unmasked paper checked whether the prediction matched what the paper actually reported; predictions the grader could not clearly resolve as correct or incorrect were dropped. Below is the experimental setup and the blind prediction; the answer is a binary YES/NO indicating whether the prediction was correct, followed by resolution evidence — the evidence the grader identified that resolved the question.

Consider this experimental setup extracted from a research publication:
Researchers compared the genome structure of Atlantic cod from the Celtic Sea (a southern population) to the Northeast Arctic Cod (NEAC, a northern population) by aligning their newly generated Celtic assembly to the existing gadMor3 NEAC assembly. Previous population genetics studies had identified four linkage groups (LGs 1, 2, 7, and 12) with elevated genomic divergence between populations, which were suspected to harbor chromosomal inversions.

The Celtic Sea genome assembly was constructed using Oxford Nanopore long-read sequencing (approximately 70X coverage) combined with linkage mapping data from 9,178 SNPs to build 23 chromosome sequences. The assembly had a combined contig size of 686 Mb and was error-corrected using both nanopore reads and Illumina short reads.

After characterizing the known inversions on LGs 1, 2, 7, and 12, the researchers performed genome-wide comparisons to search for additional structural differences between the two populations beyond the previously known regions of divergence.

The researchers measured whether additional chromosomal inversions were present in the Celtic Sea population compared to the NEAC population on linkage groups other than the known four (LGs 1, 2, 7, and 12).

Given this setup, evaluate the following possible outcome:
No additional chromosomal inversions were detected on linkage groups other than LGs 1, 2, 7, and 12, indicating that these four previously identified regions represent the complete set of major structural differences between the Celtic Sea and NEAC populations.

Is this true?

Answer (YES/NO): NO